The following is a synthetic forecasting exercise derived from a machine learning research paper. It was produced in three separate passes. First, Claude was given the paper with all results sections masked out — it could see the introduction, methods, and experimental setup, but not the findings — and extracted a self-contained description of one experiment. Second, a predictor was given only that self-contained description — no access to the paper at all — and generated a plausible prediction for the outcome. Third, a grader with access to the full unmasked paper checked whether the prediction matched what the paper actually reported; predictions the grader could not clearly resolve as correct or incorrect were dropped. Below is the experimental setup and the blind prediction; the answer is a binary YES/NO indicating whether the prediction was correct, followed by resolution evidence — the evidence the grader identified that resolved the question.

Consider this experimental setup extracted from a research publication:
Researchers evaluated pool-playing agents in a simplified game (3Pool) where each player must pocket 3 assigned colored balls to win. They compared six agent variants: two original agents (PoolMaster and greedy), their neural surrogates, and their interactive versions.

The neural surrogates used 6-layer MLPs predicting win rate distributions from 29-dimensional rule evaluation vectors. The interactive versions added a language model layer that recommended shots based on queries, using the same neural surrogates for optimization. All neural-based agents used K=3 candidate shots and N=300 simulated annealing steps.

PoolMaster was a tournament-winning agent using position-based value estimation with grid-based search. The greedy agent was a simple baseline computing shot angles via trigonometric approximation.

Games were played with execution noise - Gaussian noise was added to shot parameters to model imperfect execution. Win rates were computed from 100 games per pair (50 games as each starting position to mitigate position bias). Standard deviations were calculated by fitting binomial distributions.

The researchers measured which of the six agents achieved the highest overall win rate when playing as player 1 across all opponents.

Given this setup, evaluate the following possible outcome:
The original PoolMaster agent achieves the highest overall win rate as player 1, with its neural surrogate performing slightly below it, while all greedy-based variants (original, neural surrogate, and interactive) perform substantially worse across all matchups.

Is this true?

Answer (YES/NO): NO